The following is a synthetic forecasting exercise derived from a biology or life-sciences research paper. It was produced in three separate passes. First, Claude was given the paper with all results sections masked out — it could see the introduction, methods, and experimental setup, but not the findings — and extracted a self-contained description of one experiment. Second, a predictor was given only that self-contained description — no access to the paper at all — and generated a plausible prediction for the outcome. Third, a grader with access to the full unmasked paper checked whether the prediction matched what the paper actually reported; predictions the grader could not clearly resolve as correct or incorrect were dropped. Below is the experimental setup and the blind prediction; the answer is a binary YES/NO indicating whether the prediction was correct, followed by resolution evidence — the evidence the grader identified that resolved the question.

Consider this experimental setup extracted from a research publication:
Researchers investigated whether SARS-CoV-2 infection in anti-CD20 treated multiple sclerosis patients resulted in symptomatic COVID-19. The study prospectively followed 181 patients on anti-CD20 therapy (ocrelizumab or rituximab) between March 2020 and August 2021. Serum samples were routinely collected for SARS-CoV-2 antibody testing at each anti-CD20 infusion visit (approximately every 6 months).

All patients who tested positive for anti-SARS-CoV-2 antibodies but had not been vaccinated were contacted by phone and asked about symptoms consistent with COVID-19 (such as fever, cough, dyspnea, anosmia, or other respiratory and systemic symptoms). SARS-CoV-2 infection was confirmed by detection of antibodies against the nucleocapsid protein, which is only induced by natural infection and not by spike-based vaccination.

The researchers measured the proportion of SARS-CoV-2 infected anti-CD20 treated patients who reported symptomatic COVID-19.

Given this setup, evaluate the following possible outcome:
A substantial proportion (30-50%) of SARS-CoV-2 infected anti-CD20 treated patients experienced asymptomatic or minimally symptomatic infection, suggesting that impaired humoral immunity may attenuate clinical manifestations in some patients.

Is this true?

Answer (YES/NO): NO